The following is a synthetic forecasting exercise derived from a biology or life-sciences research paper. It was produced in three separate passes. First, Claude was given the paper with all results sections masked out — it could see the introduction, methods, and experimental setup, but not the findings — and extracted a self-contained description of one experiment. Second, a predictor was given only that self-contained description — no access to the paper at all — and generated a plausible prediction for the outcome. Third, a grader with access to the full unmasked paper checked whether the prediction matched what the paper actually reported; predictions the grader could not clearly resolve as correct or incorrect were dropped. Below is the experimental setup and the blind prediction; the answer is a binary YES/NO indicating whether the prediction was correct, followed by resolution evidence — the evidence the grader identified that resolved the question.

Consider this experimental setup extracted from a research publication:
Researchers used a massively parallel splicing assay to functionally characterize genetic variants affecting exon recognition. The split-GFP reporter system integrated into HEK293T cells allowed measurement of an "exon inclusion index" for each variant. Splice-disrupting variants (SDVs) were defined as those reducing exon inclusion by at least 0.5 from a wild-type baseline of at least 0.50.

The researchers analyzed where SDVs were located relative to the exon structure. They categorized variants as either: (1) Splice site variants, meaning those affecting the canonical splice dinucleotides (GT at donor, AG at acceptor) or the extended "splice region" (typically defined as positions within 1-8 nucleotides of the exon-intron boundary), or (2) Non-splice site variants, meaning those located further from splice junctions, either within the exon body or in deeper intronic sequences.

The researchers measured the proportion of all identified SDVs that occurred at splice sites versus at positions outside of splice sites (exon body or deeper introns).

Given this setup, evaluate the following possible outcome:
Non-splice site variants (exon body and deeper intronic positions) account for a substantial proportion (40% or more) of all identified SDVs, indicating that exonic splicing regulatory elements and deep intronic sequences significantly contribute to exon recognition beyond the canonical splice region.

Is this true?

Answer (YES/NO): YES